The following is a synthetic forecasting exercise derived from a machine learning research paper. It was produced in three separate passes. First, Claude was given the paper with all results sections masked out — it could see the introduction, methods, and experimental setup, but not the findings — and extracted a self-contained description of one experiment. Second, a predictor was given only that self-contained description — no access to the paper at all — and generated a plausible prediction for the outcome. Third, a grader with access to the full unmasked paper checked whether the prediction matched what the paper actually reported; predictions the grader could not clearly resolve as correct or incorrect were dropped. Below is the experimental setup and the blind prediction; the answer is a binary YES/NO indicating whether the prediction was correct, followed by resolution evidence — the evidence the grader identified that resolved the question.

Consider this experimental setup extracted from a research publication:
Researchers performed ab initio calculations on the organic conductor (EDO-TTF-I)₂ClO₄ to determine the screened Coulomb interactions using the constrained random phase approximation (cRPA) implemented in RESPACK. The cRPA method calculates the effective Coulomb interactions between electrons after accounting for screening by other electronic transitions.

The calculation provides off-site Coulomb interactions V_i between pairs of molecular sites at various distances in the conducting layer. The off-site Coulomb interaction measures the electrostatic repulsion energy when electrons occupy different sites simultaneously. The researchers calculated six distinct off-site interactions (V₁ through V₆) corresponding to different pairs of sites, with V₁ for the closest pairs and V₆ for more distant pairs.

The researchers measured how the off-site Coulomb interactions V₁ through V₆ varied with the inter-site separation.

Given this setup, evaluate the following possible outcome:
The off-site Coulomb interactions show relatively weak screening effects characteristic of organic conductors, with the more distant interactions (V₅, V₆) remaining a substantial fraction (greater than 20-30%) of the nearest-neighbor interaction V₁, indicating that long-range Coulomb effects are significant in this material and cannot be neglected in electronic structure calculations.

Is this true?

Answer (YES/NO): YES